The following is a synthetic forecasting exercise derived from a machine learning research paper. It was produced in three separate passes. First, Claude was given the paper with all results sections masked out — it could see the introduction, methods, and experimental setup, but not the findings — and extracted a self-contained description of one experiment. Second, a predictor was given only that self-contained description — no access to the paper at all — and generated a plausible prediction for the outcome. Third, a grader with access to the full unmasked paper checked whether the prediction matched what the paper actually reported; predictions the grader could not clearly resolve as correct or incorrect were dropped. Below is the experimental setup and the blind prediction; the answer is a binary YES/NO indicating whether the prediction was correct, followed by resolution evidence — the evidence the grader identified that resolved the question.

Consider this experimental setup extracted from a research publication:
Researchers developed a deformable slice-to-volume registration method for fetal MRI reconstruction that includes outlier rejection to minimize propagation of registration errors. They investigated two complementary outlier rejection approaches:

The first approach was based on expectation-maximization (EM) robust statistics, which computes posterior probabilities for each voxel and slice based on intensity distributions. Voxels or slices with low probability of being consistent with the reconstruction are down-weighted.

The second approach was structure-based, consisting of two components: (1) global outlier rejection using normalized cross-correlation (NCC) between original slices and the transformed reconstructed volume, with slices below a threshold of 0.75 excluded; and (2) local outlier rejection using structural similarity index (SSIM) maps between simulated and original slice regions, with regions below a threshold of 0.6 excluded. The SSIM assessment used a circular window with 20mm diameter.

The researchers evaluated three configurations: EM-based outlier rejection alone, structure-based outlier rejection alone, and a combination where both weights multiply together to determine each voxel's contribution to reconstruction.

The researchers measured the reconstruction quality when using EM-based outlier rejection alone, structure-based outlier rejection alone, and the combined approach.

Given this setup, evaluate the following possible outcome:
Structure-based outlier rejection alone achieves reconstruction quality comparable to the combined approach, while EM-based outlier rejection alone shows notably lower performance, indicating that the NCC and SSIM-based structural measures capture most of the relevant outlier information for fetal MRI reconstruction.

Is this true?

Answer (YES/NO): NO